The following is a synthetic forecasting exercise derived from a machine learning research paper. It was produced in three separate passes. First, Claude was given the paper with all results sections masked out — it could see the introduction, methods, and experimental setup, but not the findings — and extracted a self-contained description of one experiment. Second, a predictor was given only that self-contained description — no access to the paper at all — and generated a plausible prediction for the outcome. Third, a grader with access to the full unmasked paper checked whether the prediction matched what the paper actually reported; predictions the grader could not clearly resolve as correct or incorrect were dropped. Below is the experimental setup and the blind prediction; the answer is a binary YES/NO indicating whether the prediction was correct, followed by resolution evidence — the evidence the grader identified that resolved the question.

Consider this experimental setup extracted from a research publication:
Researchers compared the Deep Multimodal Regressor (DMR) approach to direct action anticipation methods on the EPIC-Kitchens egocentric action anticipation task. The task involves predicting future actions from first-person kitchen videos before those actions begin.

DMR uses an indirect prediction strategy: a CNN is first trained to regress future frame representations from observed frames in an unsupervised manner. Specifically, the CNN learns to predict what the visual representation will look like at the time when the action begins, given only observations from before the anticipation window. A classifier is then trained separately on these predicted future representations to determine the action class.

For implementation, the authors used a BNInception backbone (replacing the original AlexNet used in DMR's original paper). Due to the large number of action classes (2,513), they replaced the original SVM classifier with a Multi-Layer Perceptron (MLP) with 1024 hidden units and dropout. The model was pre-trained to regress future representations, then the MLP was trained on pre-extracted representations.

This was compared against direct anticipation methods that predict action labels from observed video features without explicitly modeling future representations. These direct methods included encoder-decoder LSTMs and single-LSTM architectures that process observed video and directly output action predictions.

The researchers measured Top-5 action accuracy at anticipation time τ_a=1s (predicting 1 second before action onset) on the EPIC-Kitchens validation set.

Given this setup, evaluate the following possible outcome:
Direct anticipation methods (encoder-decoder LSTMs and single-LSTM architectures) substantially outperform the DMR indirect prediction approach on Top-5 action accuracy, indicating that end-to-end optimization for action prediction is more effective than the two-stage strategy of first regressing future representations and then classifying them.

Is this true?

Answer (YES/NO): YES